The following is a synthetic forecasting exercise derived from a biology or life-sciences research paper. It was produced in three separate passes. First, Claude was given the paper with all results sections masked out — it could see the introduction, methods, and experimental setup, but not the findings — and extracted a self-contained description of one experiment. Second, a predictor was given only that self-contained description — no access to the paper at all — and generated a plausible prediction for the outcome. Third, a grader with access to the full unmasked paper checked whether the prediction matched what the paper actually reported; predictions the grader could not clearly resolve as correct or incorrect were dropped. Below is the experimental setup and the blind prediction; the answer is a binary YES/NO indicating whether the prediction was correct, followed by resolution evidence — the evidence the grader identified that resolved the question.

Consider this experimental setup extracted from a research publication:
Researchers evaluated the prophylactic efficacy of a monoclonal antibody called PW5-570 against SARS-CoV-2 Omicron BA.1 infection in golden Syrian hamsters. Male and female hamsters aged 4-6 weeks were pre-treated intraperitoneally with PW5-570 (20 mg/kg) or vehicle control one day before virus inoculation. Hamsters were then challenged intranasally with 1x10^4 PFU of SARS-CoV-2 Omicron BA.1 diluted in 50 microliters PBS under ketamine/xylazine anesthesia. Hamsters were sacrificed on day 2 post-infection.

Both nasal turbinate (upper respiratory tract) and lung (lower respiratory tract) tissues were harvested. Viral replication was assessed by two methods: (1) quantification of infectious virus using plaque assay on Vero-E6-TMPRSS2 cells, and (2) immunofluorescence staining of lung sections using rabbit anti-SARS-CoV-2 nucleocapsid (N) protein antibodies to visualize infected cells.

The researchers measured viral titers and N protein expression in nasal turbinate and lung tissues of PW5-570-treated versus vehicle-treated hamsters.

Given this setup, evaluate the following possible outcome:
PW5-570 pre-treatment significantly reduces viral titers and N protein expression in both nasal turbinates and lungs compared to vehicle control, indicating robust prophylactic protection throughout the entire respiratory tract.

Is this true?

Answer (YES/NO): YES